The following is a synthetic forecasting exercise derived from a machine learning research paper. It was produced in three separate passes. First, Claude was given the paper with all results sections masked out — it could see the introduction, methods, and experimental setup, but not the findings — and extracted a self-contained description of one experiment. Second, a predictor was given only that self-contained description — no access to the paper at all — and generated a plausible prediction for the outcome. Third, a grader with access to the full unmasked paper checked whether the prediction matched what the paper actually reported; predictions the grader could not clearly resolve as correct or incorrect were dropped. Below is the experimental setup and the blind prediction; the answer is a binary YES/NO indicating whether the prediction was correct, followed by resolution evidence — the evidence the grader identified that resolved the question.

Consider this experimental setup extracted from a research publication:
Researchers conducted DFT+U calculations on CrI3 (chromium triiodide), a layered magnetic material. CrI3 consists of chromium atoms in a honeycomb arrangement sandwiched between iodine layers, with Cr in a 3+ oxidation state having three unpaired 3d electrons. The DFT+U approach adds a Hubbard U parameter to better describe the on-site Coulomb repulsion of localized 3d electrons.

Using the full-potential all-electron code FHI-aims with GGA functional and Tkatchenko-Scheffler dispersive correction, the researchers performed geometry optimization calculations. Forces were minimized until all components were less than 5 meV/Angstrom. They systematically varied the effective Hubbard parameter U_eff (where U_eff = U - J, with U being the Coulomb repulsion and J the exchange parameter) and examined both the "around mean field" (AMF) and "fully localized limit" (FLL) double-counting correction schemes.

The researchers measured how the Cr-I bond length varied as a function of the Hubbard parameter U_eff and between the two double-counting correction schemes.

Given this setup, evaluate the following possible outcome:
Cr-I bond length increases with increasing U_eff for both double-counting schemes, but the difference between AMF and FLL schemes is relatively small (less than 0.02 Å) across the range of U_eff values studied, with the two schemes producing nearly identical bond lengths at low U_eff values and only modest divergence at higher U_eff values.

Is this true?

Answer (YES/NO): NO